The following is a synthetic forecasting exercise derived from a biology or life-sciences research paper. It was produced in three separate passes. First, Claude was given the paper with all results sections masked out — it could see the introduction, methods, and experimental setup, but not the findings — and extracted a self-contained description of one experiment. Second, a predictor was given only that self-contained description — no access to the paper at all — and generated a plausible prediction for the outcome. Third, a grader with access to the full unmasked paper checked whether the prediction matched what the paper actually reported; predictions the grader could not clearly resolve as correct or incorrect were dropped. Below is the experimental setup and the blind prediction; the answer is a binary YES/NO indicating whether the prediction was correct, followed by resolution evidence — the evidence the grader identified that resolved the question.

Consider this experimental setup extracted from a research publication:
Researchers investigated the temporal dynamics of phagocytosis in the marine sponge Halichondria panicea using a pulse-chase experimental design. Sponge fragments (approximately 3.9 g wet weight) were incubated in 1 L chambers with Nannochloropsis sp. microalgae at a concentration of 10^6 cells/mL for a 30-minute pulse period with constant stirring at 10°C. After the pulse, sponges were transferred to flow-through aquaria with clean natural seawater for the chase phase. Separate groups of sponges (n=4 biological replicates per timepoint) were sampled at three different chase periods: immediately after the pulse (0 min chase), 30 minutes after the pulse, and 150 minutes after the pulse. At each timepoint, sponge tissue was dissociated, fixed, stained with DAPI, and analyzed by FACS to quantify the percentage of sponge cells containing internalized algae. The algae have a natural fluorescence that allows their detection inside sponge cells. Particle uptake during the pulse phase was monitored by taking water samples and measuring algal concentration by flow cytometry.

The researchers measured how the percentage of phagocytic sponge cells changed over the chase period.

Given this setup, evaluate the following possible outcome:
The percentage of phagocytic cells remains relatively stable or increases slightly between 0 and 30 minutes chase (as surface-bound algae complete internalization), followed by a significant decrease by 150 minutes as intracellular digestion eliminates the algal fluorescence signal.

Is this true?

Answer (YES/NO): NO